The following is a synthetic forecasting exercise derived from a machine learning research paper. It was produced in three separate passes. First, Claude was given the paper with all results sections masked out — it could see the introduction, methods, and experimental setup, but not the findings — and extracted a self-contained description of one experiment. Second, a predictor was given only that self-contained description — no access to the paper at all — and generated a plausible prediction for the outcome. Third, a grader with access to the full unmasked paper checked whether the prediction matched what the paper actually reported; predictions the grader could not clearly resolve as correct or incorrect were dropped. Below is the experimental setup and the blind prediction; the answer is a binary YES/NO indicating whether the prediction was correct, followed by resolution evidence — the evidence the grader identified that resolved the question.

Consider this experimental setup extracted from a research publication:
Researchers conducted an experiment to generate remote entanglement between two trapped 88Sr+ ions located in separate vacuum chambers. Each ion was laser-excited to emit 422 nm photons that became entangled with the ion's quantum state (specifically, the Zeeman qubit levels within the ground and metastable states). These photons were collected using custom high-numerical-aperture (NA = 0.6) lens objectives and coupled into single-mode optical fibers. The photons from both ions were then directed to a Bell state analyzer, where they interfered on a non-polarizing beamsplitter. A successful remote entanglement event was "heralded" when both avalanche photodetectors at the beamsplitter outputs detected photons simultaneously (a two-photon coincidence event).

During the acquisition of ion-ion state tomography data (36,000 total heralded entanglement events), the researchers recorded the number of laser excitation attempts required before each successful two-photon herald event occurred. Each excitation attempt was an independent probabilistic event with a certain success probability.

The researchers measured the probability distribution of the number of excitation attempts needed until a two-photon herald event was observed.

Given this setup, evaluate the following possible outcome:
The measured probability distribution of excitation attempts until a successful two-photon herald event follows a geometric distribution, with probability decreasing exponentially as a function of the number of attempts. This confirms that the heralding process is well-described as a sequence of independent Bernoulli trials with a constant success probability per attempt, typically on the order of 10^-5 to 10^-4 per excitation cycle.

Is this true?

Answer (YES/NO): YES